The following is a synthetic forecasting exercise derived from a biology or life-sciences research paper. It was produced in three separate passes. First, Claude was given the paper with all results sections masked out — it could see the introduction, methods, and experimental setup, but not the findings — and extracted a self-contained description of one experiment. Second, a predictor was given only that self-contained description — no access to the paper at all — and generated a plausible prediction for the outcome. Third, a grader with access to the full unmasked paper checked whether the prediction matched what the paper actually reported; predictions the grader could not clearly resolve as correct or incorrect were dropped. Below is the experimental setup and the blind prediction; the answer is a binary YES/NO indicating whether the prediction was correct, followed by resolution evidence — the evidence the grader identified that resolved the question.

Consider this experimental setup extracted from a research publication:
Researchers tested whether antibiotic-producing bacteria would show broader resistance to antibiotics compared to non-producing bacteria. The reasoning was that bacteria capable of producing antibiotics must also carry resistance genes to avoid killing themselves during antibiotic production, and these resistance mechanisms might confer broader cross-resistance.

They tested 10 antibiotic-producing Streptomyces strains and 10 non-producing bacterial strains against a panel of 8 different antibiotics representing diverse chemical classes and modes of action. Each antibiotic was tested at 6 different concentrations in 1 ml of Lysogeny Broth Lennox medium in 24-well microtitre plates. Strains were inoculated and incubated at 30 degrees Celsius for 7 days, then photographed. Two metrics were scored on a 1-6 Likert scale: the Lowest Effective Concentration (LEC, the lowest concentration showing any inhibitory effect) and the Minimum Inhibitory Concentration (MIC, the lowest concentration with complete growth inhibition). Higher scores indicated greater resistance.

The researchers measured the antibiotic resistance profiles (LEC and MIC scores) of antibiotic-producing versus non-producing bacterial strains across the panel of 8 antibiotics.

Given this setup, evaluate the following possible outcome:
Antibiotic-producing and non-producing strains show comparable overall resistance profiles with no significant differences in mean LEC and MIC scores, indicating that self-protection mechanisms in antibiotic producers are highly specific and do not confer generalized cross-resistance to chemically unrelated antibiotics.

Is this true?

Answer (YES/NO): NO